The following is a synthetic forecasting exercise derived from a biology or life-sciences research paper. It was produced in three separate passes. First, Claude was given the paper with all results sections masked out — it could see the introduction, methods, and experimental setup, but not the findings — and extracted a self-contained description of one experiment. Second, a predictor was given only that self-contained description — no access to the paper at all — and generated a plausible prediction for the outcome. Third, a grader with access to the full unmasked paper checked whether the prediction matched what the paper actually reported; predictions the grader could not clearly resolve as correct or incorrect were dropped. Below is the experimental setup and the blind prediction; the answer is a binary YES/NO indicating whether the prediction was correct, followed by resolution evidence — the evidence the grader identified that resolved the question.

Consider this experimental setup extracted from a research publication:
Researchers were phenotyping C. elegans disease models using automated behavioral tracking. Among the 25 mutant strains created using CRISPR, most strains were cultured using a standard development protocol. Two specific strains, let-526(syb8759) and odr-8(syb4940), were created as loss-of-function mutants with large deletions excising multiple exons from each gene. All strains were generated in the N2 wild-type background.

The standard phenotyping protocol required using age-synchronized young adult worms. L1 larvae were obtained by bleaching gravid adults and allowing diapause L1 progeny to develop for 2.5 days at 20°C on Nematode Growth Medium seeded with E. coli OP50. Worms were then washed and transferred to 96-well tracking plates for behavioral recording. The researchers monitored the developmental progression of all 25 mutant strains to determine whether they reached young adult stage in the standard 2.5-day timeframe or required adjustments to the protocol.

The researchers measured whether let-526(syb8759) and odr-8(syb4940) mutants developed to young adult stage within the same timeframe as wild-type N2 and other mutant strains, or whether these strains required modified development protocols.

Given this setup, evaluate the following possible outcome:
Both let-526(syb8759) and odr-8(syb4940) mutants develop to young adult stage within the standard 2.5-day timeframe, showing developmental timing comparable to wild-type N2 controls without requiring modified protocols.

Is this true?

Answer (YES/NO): NO